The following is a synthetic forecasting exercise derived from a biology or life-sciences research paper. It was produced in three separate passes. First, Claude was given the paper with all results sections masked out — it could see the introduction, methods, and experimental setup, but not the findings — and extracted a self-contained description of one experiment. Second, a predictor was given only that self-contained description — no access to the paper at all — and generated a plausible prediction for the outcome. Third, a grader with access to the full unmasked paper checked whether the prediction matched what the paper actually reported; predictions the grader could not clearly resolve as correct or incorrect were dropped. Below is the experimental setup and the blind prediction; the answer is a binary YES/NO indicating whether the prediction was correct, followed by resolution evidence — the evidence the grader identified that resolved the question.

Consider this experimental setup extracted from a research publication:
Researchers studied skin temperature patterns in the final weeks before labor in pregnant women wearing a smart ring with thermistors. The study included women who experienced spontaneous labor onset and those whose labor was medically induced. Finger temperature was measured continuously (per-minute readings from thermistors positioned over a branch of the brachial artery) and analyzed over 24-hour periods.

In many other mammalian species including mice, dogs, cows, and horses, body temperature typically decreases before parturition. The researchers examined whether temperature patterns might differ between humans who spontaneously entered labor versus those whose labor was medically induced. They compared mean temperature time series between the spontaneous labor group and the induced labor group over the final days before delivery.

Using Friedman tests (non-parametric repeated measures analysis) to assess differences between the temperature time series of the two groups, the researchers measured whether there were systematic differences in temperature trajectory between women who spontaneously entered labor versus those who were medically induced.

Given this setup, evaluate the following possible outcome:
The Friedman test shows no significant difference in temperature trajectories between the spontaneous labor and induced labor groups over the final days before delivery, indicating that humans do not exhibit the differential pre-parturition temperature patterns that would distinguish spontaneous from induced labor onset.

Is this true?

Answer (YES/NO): NO